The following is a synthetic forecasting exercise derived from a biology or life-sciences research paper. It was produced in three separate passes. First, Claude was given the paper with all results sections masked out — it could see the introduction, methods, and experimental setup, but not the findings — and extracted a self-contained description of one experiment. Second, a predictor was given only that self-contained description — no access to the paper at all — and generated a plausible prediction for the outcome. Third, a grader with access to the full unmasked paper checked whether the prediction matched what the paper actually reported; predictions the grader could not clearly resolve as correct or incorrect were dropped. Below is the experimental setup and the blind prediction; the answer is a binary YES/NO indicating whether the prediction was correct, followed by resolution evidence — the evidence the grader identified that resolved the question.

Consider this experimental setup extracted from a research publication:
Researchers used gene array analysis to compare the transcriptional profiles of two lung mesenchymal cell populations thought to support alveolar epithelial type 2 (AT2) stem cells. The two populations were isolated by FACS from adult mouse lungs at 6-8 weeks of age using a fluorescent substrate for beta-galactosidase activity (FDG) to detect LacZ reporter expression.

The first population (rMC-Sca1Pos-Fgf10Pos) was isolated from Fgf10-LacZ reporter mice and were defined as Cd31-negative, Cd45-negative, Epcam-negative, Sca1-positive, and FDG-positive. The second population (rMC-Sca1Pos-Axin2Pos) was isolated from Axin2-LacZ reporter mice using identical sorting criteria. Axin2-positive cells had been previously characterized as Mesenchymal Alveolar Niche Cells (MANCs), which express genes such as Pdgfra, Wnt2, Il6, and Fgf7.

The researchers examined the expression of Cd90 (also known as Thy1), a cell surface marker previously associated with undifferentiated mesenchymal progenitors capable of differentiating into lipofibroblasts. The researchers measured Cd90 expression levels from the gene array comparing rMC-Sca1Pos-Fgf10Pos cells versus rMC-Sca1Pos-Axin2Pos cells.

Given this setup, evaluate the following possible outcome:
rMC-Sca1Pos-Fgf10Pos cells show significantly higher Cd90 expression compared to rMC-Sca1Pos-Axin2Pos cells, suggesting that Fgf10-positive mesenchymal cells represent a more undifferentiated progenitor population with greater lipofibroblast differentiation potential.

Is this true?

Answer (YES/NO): YES